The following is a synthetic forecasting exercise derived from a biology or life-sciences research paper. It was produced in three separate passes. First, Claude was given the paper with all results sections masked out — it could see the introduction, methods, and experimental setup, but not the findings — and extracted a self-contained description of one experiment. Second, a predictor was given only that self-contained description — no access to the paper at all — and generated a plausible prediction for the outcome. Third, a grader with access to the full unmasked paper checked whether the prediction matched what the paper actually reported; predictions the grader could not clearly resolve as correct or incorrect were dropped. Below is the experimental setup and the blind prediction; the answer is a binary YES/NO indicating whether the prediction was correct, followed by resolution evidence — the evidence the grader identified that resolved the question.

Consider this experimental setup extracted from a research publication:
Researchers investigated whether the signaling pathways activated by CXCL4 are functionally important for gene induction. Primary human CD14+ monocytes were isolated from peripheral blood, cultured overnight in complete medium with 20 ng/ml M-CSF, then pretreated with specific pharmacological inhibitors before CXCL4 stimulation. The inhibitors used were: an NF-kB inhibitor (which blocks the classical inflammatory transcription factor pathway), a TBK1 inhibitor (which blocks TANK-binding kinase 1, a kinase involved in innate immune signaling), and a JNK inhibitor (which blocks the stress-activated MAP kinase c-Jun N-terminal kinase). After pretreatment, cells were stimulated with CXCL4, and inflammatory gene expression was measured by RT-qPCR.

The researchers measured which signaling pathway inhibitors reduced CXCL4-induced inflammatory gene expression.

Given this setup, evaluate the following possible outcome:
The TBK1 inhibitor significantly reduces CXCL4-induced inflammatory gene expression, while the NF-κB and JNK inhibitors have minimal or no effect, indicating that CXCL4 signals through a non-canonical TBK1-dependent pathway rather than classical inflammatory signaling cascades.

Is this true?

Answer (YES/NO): NO